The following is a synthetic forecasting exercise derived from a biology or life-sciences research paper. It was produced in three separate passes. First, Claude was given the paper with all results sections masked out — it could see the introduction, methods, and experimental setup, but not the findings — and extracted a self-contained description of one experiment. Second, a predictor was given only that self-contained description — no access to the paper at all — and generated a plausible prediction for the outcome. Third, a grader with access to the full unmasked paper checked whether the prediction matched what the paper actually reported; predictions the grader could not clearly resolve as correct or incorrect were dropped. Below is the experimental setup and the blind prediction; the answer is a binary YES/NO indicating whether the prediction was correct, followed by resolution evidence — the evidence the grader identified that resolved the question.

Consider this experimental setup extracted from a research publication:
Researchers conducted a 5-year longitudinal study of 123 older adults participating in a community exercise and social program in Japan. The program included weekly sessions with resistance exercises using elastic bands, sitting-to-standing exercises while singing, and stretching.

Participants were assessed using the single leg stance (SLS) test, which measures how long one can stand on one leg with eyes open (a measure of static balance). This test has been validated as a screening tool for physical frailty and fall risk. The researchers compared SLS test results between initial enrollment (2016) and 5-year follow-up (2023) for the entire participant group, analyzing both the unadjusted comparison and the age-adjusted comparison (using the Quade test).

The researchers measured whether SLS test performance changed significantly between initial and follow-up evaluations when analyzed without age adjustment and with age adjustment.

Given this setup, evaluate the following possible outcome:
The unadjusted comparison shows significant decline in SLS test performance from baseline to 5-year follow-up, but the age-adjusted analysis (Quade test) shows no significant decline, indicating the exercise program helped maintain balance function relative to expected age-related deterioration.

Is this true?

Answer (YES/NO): NO